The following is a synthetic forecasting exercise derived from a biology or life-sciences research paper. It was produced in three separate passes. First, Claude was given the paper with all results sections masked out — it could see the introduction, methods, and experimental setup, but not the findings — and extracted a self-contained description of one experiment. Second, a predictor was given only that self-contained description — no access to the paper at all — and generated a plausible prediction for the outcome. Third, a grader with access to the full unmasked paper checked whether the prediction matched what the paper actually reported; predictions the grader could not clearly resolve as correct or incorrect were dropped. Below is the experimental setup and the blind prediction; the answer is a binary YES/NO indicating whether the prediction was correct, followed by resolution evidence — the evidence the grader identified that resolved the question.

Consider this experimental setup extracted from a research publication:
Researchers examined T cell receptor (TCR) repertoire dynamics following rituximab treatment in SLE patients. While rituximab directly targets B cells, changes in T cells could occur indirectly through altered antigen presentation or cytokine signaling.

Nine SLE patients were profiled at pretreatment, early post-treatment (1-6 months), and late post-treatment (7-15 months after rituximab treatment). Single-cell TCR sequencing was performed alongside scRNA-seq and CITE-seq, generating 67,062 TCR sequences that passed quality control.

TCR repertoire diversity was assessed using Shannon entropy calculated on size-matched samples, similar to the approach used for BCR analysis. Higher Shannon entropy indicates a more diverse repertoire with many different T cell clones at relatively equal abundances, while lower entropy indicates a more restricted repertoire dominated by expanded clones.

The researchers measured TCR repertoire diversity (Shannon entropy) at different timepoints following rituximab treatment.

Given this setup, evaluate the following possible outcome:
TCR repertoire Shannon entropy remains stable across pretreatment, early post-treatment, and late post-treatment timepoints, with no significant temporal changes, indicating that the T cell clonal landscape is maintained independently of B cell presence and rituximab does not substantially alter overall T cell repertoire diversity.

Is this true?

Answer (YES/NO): YES